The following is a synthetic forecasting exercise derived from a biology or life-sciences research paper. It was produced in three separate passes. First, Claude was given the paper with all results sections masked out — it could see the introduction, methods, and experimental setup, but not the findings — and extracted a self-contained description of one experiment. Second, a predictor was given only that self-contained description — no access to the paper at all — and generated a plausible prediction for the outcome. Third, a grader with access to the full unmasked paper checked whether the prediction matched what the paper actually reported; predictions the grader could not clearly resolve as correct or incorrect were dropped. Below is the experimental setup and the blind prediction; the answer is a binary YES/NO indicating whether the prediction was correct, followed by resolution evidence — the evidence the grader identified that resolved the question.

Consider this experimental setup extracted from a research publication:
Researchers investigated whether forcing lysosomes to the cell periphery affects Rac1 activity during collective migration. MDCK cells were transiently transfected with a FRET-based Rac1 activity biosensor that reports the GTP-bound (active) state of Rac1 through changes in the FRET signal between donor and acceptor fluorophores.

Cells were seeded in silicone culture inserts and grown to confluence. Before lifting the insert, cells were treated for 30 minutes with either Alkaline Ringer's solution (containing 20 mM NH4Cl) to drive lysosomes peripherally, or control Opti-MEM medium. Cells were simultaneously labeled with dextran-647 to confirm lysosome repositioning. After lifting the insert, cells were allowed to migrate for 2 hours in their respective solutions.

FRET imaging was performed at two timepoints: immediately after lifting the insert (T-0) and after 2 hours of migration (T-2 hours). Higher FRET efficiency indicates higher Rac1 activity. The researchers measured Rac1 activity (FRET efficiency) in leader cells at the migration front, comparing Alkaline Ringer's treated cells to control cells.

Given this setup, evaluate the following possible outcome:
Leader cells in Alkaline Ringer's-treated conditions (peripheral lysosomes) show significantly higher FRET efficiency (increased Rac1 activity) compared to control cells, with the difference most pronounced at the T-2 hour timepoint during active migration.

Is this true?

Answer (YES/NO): NO